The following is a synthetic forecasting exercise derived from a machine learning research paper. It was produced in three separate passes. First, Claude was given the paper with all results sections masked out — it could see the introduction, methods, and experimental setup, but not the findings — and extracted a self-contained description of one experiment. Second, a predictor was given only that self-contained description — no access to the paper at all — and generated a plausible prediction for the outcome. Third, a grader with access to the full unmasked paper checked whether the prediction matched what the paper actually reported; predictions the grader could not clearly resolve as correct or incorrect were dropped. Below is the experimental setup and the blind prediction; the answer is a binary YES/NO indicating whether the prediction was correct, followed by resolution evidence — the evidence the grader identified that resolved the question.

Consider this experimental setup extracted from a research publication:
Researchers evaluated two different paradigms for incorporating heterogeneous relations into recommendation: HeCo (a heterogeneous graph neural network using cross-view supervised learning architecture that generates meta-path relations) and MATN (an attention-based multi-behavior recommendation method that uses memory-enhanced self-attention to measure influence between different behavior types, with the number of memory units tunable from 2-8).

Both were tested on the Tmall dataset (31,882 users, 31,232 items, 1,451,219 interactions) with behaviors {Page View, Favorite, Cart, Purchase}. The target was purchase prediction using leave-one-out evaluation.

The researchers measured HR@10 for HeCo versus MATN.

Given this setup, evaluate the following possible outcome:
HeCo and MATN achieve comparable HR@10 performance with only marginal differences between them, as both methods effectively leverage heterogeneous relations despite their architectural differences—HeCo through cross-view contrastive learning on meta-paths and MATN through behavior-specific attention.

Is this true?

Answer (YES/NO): NO